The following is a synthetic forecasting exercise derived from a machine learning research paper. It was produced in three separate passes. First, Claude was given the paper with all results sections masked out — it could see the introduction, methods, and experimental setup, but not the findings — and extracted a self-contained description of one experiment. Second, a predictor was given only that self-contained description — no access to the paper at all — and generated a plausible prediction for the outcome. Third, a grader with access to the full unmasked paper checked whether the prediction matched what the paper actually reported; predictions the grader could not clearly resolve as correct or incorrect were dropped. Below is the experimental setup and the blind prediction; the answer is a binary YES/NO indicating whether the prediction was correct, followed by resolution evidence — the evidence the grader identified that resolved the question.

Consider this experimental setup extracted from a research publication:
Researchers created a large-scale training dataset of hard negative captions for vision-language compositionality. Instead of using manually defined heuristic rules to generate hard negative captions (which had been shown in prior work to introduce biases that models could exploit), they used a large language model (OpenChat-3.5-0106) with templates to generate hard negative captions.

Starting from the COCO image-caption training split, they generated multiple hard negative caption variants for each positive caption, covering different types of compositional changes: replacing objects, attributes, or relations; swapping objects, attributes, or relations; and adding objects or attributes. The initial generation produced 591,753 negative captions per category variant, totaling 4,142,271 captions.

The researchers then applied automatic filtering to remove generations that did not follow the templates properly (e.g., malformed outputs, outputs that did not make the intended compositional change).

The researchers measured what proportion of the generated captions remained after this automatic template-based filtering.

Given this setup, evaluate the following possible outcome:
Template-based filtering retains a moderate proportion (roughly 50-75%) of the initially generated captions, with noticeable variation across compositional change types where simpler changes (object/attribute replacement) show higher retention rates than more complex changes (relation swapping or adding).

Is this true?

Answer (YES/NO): NO